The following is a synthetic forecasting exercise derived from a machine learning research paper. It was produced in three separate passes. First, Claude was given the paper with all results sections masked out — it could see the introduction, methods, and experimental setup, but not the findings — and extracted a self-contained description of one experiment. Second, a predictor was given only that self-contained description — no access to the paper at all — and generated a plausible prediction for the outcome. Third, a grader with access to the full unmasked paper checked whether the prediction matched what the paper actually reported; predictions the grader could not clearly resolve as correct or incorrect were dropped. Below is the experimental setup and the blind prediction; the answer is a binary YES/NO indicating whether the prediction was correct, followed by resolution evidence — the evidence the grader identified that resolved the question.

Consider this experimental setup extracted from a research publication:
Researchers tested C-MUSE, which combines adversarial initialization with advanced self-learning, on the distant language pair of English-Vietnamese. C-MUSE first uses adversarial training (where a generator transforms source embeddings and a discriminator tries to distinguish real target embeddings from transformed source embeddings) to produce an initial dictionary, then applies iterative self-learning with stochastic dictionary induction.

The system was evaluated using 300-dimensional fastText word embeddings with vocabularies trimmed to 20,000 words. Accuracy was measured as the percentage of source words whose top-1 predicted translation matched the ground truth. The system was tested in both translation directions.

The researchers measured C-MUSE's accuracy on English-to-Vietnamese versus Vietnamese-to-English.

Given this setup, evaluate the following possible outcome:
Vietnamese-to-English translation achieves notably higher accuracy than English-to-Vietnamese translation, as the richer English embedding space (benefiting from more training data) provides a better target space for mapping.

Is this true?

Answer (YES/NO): YES